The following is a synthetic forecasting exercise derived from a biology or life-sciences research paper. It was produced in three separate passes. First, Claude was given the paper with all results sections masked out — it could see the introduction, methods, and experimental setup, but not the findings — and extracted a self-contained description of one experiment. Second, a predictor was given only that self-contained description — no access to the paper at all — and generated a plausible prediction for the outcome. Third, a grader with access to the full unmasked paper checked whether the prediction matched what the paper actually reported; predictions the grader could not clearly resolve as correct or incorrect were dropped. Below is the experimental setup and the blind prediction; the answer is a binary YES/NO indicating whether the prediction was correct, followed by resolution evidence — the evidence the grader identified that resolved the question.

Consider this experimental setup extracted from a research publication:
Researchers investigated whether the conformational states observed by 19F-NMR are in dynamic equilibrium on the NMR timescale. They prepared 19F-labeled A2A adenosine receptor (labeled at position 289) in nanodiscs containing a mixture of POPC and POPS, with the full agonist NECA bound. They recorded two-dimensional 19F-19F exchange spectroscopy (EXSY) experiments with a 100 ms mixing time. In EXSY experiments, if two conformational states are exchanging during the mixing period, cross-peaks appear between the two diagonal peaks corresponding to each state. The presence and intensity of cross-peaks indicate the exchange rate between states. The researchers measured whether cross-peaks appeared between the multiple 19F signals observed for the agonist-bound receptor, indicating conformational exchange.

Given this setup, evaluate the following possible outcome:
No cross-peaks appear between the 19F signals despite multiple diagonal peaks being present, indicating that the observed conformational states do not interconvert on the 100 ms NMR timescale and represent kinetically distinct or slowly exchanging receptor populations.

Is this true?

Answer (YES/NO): YES